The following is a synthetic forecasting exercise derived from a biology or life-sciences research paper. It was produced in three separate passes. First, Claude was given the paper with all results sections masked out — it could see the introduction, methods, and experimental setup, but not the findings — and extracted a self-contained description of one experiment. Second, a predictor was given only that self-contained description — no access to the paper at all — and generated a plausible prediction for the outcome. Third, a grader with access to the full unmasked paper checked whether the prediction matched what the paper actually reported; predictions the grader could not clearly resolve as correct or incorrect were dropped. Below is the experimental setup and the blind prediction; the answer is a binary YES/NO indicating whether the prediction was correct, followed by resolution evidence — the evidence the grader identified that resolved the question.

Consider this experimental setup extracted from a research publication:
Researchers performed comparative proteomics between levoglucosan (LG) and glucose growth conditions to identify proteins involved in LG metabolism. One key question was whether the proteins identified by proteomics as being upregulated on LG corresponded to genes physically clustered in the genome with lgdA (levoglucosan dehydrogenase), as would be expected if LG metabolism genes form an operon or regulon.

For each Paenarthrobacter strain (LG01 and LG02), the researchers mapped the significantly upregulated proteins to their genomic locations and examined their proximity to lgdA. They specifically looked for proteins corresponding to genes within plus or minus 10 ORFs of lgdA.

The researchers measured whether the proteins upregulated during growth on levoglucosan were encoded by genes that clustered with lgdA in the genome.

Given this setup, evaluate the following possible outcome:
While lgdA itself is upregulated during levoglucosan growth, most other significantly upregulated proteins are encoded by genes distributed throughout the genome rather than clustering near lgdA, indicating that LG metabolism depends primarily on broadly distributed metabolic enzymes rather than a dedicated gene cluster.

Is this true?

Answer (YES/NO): NO